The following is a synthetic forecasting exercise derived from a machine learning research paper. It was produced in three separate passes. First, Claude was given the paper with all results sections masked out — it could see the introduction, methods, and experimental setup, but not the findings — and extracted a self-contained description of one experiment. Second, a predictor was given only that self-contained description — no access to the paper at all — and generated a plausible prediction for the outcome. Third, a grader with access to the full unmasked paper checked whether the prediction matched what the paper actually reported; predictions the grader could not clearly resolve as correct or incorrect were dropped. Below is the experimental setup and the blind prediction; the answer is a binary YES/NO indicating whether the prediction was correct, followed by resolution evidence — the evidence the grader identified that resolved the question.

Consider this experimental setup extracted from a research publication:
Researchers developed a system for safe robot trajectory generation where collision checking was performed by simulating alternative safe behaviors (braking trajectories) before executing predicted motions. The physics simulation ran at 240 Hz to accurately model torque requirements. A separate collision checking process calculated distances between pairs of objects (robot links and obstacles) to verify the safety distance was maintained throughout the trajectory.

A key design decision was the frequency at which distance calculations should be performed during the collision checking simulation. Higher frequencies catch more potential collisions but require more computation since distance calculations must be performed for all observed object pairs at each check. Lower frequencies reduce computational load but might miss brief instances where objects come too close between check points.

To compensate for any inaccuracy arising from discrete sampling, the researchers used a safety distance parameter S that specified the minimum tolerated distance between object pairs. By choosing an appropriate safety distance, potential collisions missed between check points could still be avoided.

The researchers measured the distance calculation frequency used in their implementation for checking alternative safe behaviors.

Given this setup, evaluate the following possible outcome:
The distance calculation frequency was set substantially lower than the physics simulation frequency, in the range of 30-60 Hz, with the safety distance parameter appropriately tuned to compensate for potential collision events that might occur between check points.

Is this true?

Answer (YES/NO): NO